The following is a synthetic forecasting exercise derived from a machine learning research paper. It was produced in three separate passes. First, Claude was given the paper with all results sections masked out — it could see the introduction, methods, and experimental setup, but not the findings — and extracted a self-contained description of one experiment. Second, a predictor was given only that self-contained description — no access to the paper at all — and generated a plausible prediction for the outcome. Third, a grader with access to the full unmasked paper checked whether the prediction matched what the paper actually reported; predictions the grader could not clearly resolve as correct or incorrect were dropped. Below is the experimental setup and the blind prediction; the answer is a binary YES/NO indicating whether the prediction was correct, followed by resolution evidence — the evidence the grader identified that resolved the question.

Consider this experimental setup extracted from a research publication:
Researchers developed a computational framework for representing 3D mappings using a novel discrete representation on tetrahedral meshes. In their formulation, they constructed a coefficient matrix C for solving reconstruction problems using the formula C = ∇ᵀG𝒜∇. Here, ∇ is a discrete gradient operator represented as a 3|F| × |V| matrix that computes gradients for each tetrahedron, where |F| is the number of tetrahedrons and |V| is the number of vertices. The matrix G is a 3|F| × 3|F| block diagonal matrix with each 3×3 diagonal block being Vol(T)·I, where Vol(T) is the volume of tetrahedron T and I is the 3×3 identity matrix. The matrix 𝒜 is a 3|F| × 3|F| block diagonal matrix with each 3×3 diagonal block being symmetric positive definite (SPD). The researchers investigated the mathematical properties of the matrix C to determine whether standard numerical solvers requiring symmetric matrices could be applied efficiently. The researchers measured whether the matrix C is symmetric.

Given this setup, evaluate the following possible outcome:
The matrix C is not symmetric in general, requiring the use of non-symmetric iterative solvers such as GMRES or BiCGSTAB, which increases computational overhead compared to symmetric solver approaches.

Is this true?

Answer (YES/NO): NO